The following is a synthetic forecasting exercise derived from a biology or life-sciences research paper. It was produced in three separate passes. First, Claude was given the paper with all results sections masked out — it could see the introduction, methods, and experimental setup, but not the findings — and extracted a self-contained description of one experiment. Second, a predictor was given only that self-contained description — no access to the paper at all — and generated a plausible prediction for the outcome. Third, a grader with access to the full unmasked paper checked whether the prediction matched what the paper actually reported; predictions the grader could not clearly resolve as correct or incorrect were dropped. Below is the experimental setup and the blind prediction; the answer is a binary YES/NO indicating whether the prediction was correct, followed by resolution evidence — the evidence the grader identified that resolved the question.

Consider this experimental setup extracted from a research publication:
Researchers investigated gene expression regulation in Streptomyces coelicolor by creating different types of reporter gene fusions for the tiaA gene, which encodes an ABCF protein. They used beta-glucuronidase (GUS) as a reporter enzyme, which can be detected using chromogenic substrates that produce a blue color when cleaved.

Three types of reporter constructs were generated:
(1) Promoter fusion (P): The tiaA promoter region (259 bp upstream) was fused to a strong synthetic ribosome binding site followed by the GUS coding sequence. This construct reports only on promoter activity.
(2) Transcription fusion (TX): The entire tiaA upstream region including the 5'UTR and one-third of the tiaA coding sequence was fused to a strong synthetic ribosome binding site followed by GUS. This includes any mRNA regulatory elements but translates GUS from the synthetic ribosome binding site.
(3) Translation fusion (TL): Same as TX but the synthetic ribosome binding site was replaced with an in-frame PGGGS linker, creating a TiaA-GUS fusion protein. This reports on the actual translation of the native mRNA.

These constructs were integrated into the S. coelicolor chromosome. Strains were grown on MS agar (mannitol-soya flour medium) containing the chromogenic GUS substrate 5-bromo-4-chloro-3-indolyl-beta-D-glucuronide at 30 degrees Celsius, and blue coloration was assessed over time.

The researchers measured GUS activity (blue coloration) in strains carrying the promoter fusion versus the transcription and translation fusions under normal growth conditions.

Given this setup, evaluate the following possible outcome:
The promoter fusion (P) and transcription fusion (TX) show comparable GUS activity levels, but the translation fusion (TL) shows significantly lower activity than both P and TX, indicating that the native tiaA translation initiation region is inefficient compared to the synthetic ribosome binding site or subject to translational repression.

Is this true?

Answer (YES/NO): YES